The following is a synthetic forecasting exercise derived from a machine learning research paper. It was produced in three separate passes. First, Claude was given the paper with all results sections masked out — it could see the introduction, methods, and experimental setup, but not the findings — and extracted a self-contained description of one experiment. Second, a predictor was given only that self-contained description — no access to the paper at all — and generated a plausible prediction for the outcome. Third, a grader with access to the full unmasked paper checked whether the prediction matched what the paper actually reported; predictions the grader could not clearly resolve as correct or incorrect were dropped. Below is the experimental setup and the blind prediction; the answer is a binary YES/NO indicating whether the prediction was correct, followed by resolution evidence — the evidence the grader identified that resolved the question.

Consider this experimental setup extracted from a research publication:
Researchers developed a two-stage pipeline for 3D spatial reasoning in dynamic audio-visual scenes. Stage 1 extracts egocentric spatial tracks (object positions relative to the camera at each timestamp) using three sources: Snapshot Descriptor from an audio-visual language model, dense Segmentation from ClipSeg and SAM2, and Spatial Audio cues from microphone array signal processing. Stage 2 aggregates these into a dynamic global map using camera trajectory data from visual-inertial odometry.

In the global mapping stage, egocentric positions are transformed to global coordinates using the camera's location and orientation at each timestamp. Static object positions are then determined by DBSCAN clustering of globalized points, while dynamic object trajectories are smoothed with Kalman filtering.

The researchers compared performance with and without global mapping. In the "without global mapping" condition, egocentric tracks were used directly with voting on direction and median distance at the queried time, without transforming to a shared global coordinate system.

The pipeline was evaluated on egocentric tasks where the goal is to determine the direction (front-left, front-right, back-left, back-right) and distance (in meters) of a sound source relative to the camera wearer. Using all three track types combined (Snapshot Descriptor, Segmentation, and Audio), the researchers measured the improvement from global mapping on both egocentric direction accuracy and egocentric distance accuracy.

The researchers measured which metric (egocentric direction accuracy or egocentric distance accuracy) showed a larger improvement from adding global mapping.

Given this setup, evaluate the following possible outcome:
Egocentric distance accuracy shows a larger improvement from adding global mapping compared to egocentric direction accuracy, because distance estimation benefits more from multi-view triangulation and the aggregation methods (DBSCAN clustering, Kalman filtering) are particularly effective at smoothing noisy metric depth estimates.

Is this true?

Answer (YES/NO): YES